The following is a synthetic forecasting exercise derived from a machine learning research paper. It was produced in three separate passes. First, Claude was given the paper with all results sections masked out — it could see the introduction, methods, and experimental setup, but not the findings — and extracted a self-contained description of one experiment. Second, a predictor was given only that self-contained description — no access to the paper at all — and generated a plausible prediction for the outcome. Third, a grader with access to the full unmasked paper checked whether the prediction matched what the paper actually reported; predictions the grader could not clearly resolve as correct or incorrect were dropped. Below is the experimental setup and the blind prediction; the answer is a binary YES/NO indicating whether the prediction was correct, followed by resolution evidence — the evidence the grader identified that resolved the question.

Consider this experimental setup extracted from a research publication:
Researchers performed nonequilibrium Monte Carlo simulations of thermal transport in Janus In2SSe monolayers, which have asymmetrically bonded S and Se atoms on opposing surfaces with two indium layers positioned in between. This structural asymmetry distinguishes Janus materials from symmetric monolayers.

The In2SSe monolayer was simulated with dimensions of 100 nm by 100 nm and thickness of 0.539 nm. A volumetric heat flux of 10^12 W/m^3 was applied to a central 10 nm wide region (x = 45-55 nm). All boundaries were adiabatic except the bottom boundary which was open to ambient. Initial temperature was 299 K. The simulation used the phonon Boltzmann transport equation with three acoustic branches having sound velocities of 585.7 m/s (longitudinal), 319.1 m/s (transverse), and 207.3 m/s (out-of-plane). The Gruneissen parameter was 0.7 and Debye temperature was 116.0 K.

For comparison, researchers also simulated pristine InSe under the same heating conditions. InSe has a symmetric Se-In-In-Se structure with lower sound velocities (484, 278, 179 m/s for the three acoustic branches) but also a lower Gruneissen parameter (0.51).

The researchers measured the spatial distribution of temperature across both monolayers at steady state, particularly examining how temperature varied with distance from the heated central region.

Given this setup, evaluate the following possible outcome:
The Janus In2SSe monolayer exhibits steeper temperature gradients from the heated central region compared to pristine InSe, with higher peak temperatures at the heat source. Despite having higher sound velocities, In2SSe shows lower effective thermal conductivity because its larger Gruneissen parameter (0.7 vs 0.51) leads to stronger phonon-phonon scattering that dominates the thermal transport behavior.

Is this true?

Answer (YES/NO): NO